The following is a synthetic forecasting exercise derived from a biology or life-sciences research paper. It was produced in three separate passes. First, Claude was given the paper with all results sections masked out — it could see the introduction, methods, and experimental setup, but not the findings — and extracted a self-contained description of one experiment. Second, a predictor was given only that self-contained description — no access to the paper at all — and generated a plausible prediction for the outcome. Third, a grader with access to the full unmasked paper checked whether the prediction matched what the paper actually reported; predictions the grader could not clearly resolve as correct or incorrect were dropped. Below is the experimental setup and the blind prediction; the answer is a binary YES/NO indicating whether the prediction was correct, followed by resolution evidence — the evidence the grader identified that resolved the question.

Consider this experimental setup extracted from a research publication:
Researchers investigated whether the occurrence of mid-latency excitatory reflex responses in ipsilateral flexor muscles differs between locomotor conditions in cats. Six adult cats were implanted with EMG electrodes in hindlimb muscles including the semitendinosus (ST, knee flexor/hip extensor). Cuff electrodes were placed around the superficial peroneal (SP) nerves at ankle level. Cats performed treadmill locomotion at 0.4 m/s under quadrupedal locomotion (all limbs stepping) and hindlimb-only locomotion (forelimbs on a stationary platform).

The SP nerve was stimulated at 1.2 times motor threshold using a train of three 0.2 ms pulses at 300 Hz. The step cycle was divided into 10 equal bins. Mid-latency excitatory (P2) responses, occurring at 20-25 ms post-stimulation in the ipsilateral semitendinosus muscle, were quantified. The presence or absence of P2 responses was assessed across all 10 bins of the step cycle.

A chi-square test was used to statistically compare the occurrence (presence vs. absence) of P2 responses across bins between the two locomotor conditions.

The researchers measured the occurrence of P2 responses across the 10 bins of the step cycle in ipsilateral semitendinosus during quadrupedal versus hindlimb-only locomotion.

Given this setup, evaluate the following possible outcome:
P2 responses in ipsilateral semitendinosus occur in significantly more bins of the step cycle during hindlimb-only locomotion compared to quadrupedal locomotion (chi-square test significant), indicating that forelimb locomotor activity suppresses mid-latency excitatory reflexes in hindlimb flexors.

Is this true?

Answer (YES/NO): NO